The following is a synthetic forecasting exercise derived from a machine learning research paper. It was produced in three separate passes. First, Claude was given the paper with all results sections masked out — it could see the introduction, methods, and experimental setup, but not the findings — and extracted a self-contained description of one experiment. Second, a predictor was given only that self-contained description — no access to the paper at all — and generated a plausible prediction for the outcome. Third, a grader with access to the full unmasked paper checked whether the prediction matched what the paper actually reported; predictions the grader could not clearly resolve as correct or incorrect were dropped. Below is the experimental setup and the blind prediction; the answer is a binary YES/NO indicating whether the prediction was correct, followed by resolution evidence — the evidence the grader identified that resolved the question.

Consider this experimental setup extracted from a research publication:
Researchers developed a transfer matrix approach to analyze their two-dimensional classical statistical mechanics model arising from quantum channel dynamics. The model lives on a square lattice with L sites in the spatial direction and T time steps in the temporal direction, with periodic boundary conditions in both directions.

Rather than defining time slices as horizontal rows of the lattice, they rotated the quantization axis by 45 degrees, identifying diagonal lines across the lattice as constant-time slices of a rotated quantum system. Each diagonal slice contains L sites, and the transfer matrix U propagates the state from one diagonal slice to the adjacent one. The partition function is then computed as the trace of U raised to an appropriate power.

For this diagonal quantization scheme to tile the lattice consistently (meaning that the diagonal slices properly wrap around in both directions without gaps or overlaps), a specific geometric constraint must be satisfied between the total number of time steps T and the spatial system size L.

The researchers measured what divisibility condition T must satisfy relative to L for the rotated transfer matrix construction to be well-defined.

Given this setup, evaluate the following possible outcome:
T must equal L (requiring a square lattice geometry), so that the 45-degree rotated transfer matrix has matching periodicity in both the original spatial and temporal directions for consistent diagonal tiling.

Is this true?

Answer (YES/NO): NO